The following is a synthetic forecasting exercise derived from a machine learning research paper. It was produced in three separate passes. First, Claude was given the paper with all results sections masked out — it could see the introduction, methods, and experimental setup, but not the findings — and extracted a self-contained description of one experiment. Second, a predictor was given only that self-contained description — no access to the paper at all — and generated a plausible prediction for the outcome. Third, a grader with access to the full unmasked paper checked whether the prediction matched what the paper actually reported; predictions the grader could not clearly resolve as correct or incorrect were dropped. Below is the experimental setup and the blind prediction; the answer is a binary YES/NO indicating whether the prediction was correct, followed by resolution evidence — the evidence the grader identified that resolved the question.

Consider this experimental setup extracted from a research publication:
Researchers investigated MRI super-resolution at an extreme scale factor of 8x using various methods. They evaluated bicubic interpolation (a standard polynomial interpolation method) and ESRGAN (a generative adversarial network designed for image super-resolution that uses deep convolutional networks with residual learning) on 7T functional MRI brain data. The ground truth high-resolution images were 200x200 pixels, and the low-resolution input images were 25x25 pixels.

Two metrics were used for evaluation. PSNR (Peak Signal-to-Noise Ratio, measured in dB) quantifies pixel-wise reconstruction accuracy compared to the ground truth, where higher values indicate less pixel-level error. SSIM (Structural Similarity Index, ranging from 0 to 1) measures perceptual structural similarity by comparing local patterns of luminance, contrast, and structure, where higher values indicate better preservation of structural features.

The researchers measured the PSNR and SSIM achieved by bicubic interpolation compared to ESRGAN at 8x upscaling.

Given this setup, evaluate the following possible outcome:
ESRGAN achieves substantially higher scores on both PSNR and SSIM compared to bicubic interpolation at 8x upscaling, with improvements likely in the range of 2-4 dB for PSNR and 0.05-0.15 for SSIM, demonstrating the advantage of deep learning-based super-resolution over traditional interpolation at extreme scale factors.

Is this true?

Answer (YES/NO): NO